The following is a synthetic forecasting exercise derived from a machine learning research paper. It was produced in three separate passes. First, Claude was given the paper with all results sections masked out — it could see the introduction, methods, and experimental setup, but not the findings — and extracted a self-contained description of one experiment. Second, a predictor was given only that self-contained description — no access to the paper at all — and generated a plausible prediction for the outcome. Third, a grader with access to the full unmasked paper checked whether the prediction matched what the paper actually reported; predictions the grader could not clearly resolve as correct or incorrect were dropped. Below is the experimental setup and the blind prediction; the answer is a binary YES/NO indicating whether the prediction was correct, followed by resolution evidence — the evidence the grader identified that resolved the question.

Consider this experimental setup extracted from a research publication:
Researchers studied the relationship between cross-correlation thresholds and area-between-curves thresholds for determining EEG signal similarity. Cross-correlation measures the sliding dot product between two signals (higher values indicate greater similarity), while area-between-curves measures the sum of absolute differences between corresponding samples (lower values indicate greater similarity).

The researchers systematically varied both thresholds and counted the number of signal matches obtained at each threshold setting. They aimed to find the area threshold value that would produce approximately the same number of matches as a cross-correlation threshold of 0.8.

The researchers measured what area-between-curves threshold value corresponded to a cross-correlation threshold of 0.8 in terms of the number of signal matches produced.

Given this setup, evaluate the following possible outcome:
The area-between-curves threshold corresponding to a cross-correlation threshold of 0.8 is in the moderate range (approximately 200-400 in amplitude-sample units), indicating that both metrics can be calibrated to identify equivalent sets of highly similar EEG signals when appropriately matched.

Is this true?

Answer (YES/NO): NO